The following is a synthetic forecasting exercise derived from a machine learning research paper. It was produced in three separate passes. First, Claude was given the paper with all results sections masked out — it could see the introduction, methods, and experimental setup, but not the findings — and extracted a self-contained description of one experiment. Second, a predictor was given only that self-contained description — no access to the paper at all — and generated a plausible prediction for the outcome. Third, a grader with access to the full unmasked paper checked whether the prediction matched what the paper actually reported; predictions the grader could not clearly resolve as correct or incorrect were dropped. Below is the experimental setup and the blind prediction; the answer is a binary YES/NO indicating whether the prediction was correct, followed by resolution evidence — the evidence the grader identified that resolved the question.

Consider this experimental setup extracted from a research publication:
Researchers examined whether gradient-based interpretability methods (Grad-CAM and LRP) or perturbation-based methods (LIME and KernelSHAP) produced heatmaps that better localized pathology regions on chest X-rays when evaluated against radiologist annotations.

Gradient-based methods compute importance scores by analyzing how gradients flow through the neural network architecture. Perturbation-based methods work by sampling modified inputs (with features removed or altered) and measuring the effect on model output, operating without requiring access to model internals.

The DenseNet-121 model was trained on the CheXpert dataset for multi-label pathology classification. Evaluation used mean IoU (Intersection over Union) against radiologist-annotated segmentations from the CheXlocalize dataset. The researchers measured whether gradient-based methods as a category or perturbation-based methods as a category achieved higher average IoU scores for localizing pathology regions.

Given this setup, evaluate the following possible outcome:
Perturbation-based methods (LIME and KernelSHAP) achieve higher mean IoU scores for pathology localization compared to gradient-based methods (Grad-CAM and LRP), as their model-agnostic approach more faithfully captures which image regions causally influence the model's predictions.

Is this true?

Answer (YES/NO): NO